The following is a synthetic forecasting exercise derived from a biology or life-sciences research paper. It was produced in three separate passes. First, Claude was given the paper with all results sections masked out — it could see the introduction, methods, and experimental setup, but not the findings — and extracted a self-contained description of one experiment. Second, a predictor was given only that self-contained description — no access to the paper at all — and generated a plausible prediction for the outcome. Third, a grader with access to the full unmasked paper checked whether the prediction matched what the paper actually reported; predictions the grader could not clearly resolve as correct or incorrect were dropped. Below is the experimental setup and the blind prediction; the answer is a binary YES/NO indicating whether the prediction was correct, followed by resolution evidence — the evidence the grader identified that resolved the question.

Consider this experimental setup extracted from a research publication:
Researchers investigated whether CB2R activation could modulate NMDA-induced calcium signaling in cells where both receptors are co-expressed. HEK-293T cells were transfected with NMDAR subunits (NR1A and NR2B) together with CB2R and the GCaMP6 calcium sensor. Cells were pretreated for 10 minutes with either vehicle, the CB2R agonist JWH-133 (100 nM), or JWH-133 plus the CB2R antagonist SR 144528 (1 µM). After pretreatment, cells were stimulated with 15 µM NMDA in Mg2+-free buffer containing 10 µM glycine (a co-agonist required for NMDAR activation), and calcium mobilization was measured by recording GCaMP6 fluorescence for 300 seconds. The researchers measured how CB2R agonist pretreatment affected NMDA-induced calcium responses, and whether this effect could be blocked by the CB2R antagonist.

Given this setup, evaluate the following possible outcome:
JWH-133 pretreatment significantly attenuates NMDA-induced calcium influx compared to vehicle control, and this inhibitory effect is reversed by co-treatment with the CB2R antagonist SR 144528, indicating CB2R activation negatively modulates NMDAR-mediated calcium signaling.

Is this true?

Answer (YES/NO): YES